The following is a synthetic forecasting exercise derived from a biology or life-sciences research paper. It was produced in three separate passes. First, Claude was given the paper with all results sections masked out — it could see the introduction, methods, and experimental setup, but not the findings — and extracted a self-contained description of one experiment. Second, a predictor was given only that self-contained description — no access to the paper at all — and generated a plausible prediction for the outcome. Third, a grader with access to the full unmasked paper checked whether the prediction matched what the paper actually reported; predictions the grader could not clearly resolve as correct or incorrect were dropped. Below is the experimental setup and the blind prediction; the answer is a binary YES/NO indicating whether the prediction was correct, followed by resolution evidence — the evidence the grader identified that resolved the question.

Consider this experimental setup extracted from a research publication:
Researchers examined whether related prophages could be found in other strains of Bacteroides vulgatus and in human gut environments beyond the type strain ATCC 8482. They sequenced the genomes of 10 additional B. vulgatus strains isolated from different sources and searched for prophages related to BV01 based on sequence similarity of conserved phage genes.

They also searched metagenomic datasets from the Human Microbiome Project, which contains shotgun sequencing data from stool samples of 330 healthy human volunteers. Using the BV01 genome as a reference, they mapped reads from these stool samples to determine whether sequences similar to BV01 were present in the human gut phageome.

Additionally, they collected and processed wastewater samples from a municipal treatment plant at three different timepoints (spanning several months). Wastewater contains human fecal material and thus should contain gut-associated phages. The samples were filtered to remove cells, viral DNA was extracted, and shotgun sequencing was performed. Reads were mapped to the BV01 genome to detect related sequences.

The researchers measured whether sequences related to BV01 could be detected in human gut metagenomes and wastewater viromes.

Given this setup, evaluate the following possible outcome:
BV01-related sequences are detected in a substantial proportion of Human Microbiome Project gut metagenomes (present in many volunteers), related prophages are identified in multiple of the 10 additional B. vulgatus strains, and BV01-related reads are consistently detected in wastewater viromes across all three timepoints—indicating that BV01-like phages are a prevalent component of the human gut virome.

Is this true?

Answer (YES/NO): YES